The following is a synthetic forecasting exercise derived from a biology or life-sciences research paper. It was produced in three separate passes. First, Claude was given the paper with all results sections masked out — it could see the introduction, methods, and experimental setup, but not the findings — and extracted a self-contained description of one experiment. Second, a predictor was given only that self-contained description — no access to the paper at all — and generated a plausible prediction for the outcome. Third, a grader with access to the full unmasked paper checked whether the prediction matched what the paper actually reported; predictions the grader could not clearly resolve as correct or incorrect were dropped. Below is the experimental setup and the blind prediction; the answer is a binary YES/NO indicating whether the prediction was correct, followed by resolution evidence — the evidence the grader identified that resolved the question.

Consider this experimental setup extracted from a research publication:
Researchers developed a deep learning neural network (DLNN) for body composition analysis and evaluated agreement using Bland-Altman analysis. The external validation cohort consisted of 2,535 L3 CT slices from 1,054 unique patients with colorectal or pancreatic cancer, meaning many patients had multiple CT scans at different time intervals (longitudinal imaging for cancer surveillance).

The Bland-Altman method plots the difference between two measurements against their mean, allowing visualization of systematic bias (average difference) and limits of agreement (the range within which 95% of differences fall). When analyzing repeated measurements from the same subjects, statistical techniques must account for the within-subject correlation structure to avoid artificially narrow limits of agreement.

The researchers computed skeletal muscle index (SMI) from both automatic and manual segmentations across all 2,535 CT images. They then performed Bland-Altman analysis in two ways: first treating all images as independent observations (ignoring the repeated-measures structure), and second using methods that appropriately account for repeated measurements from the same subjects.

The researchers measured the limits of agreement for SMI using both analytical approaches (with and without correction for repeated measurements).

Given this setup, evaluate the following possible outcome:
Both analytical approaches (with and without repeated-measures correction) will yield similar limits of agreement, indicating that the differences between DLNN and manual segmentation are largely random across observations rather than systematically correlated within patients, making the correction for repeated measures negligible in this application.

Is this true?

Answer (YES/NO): YES